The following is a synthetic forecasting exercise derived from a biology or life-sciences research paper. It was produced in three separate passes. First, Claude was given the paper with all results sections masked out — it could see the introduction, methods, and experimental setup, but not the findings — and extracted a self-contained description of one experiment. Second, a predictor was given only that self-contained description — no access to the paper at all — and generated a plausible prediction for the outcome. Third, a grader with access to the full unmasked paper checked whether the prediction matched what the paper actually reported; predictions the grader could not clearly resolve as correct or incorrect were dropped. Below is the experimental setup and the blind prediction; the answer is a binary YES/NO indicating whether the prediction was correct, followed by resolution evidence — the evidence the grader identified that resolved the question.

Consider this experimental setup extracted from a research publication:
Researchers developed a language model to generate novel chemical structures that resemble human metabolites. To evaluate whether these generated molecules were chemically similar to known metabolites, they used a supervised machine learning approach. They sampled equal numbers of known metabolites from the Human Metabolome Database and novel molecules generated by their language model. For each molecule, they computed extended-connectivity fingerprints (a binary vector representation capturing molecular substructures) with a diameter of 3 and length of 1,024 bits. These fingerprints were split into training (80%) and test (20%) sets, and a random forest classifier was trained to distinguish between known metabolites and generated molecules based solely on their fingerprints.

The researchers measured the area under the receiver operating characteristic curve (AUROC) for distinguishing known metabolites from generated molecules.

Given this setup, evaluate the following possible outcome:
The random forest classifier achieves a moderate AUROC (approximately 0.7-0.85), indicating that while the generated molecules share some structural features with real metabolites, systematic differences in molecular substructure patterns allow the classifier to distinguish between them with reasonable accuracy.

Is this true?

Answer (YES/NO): NO